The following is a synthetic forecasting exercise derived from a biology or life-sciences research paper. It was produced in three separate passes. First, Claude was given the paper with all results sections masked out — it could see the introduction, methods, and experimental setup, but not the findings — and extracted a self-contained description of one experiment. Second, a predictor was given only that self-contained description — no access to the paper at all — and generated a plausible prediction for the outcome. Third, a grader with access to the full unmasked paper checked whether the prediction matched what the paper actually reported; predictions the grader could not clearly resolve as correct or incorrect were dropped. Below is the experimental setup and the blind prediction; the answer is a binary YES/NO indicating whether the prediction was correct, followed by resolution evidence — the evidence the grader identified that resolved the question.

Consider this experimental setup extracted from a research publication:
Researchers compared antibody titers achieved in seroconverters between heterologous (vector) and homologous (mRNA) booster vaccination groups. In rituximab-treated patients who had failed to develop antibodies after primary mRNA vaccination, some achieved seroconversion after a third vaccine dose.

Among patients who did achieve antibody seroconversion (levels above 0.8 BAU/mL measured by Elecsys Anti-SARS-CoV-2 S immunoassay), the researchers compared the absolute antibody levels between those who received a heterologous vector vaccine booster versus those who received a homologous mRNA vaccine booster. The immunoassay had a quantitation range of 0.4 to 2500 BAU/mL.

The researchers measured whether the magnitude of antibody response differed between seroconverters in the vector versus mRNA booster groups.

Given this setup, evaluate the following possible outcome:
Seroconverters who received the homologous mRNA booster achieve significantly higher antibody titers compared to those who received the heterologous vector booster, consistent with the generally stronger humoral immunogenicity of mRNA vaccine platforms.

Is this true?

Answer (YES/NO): NO